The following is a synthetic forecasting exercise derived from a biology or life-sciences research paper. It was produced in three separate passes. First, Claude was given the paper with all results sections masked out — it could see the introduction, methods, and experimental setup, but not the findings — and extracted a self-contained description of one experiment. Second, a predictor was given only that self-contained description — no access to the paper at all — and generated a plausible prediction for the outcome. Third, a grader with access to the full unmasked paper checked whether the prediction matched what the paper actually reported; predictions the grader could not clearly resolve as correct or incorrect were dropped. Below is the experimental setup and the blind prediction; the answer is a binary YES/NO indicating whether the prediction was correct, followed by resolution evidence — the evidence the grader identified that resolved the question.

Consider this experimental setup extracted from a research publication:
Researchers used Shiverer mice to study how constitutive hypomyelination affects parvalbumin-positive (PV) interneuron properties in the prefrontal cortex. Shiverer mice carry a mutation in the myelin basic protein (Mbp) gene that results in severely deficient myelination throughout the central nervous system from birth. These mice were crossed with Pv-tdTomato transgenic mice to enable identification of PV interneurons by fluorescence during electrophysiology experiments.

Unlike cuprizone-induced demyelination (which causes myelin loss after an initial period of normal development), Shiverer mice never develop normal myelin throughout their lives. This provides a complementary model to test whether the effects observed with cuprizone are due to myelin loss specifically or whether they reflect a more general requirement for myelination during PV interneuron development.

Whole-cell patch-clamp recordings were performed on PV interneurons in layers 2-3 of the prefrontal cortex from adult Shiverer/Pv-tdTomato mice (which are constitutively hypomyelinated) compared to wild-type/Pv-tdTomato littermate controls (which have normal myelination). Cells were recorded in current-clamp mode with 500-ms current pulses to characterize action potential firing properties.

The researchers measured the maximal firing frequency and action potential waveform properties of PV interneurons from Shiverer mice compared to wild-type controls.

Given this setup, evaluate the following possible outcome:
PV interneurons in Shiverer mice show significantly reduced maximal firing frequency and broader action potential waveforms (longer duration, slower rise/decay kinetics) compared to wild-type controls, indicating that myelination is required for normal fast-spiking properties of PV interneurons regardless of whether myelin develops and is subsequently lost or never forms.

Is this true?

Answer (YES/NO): YES